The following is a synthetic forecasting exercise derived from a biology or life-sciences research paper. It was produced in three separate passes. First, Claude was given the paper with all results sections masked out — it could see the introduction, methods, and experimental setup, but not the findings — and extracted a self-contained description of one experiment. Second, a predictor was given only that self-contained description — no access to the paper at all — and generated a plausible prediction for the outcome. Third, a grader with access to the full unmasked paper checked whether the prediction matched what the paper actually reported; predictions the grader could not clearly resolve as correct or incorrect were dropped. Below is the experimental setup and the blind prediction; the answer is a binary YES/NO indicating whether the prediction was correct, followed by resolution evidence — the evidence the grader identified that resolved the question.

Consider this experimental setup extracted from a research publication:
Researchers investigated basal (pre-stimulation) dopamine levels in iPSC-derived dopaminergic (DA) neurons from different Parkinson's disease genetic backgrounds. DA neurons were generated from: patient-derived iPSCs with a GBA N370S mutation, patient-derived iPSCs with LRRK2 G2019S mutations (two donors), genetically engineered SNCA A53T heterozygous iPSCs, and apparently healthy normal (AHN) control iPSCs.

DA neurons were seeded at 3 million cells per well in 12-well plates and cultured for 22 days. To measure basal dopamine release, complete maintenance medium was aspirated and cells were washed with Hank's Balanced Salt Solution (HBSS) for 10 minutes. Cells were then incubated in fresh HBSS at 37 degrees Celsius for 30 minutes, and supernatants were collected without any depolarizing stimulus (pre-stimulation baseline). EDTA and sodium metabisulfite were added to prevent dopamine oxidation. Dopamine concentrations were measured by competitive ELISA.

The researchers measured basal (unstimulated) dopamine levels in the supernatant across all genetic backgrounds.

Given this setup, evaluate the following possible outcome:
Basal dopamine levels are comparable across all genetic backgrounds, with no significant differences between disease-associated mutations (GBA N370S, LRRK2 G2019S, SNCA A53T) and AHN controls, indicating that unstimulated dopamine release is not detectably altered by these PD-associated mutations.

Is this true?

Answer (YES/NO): YES